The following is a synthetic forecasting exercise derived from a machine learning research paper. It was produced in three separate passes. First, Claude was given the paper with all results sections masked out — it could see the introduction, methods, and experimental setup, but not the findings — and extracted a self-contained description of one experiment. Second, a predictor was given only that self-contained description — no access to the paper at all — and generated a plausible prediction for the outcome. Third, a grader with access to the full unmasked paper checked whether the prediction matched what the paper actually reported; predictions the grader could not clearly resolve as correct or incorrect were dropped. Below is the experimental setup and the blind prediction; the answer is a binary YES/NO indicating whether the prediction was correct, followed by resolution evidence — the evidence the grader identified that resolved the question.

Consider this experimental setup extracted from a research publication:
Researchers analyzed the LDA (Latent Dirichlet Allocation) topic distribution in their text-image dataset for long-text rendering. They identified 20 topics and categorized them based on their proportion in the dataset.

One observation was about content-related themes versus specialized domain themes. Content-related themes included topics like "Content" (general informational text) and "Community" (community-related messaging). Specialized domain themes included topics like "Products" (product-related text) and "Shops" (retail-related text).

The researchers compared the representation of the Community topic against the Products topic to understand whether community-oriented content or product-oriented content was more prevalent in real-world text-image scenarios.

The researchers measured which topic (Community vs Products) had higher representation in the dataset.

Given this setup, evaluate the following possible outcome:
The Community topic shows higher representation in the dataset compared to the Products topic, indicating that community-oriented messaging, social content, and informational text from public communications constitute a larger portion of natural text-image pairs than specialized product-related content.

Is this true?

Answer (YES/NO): YES